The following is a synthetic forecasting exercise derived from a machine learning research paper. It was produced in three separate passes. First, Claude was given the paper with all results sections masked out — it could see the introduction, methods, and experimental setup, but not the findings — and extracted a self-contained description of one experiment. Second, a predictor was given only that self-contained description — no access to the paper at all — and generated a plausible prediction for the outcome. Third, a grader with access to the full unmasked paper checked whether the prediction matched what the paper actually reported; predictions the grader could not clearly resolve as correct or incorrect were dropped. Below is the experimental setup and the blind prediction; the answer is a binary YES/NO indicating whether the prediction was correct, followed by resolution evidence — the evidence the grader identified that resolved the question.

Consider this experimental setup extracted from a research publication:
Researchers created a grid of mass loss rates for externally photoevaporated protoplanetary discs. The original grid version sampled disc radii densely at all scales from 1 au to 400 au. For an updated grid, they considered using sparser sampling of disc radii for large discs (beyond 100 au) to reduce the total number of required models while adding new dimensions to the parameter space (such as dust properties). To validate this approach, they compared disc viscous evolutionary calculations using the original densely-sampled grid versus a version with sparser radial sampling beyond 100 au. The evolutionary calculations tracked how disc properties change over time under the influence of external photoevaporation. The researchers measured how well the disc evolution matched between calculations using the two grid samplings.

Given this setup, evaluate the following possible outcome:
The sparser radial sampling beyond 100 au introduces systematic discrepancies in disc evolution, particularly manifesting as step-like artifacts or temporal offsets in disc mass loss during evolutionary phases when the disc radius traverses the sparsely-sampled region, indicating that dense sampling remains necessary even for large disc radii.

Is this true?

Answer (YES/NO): NO